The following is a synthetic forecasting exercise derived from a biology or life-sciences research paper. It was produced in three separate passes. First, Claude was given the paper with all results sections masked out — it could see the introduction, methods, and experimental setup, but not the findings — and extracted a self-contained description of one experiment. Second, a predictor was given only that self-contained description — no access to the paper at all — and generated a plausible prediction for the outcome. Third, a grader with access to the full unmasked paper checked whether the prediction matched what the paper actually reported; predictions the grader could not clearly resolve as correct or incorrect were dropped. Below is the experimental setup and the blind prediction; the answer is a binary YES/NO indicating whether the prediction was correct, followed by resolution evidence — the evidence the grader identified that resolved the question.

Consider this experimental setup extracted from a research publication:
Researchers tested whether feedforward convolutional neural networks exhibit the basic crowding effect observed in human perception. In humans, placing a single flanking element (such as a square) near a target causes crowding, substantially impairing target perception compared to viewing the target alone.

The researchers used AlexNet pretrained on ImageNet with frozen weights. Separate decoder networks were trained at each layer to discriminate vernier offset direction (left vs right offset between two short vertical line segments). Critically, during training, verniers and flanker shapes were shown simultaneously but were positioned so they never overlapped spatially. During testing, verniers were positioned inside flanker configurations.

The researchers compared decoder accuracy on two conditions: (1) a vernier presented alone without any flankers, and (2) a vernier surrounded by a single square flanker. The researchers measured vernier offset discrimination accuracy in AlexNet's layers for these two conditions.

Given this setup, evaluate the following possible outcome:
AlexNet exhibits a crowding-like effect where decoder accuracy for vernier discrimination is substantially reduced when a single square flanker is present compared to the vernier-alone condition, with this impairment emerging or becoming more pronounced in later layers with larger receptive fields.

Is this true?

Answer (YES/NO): NO